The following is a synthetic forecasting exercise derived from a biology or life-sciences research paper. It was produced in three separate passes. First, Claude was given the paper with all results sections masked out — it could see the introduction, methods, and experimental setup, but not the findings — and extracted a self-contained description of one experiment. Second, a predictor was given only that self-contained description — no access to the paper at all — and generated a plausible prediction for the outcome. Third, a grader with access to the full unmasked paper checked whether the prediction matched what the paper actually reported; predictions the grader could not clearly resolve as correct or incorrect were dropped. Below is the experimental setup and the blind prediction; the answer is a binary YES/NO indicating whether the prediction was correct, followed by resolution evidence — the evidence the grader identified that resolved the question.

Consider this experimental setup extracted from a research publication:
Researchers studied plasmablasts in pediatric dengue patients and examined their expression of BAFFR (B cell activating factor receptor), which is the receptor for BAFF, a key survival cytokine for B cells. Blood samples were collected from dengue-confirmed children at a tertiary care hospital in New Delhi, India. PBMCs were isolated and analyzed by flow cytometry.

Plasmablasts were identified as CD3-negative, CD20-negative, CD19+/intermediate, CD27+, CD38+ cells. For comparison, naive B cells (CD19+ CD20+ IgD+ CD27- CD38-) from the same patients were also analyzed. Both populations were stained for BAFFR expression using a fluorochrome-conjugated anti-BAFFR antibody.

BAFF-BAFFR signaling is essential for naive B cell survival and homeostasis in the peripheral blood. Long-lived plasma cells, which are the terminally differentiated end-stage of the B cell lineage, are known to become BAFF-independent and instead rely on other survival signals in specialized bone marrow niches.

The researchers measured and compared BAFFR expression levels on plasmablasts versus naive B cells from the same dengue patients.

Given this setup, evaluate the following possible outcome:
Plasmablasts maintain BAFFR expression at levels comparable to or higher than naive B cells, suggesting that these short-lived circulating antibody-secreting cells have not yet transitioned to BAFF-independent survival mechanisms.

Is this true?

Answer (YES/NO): NO